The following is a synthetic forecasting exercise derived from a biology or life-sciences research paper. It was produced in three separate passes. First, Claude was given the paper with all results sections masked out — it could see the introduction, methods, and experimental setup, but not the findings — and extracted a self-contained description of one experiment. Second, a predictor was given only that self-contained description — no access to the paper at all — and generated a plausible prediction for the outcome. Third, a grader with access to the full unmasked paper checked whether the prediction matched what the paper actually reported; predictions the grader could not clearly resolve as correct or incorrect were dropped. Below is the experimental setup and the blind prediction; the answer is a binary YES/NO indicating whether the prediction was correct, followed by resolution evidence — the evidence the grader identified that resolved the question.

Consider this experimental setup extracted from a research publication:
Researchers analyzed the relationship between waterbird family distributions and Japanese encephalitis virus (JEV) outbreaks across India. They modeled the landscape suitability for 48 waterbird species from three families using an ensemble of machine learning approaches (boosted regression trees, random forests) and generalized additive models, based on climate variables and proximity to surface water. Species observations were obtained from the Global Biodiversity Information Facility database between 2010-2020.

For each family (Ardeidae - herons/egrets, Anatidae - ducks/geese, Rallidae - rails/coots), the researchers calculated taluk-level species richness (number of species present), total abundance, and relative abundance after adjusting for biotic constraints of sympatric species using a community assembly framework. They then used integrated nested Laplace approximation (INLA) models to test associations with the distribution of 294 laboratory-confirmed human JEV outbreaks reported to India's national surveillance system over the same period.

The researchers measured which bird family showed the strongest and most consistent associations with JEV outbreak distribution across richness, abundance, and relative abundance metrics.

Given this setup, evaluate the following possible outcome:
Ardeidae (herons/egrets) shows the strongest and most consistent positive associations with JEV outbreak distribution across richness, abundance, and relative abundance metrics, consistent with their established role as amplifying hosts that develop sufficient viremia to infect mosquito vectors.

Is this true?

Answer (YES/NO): YES